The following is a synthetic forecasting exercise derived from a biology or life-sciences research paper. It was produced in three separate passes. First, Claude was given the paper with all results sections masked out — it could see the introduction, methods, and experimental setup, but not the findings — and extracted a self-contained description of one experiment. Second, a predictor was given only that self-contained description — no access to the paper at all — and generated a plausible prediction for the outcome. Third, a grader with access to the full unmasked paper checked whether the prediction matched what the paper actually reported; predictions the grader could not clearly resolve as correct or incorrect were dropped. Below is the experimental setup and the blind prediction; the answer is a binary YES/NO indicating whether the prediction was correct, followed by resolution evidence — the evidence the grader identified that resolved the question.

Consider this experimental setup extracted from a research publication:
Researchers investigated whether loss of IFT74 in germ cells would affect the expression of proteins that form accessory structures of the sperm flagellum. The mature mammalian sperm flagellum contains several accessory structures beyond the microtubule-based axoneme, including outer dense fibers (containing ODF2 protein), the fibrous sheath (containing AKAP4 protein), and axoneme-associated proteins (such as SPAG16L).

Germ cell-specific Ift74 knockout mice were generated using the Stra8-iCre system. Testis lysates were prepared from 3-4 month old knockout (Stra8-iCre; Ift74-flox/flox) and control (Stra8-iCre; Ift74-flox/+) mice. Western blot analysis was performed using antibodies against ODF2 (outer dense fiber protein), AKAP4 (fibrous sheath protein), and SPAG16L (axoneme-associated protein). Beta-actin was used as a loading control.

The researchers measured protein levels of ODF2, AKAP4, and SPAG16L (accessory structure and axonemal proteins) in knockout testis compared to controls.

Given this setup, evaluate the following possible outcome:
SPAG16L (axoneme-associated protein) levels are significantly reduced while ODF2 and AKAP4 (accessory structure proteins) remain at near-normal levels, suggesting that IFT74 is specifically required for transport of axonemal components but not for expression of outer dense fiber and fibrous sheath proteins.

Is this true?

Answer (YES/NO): NO